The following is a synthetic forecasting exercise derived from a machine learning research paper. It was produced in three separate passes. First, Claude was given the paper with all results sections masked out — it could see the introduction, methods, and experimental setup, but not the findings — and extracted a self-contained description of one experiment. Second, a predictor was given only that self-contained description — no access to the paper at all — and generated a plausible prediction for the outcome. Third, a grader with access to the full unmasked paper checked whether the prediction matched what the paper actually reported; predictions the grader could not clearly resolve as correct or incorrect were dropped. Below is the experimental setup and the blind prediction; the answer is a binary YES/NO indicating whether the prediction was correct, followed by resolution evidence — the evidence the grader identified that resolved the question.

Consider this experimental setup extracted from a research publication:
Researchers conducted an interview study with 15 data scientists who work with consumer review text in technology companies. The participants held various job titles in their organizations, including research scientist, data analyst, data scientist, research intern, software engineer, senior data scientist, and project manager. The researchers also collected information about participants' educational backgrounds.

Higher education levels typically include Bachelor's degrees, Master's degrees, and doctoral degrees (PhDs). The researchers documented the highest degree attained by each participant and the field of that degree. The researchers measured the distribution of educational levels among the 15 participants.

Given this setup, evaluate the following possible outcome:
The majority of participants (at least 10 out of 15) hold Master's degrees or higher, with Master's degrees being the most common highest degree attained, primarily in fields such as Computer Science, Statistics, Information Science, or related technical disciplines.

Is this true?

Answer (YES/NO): NO